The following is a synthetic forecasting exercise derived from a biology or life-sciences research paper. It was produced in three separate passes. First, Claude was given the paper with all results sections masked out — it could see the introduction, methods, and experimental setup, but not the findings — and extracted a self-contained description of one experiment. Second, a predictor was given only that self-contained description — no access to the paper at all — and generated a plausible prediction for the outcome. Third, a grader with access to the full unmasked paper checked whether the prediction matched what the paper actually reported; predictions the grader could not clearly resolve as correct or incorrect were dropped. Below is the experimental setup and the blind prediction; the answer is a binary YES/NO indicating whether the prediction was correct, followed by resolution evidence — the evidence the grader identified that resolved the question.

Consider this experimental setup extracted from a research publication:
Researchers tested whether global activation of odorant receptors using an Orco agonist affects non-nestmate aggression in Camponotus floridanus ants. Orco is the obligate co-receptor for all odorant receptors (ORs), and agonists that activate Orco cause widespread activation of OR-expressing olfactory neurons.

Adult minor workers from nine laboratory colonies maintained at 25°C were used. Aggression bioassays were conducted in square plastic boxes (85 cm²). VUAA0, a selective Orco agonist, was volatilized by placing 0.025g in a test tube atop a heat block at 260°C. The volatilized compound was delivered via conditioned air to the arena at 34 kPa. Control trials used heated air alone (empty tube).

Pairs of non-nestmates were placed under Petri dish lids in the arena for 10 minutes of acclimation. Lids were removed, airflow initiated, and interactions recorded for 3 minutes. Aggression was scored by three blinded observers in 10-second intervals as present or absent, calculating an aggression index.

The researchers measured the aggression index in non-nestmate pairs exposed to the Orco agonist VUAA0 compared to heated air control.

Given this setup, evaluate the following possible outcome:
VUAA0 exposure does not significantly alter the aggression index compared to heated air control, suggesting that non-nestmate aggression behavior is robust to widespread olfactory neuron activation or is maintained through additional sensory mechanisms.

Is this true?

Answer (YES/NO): NO